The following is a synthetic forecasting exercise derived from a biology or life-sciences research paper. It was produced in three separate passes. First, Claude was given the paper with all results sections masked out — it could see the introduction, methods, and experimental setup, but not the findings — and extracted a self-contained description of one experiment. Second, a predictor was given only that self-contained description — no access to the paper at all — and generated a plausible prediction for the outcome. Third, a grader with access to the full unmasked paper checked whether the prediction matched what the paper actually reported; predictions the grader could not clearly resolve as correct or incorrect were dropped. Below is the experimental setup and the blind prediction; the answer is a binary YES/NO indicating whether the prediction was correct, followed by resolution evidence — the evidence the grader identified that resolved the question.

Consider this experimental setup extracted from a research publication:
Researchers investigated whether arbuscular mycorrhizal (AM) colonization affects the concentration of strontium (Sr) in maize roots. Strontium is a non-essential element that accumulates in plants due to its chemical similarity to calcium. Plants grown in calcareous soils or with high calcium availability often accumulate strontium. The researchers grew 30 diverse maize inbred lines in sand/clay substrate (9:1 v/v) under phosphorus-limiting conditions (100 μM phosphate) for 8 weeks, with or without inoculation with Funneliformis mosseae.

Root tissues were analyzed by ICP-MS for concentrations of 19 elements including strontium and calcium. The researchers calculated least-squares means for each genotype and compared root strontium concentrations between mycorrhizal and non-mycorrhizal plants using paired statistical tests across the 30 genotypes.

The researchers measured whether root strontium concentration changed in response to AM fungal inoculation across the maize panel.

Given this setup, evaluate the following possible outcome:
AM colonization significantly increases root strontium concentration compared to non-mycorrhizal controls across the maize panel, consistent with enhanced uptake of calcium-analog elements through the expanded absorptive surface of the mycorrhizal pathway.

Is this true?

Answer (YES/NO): NO